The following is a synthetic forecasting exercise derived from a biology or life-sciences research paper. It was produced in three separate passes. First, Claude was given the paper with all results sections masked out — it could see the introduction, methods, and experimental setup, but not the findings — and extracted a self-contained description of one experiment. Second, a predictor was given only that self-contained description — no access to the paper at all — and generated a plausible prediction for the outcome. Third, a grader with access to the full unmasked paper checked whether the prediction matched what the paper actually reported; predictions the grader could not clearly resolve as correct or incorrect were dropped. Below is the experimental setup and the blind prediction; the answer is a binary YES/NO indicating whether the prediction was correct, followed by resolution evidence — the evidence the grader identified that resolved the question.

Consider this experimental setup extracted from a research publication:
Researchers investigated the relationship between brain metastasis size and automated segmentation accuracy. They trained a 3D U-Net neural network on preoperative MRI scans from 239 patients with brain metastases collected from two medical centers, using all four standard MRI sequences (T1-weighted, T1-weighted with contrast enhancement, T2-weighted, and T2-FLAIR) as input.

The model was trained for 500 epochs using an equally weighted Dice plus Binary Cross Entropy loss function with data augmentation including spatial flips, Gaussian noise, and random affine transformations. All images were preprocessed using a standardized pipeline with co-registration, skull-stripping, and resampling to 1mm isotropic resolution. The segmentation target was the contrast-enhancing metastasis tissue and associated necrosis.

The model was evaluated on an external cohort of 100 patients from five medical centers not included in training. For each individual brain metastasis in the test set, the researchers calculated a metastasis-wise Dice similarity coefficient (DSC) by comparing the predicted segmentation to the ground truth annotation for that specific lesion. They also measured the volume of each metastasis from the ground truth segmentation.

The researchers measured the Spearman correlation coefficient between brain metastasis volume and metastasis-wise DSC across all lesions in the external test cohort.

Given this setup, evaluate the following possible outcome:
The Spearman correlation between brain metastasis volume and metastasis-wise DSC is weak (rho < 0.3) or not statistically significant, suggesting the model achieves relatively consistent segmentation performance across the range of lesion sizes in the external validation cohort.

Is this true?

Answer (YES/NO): NO